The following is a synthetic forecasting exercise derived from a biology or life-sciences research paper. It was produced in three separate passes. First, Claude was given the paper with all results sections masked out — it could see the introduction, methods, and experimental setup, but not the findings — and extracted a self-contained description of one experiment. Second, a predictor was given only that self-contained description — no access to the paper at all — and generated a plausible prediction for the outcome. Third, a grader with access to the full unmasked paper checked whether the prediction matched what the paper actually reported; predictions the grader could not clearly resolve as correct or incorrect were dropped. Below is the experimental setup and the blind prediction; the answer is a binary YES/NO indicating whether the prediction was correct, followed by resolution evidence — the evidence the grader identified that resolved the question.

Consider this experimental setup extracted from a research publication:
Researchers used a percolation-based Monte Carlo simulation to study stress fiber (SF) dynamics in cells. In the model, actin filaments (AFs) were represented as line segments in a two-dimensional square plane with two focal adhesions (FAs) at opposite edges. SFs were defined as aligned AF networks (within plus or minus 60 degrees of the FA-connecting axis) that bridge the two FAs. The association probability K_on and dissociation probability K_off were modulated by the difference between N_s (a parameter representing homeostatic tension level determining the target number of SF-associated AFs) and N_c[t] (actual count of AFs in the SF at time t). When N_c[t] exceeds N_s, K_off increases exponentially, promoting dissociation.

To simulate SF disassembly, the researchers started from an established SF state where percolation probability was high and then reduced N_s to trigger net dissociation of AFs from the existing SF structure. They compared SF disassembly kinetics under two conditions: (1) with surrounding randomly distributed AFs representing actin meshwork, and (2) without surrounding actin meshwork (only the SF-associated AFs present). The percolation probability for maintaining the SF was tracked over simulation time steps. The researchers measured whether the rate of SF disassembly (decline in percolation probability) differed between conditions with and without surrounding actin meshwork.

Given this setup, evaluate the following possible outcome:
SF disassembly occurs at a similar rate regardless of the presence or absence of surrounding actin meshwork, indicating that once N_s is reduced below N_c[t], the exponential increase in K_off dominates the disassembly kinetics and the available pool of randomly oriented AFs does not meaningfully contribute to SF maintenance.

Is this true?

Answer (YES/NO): YES